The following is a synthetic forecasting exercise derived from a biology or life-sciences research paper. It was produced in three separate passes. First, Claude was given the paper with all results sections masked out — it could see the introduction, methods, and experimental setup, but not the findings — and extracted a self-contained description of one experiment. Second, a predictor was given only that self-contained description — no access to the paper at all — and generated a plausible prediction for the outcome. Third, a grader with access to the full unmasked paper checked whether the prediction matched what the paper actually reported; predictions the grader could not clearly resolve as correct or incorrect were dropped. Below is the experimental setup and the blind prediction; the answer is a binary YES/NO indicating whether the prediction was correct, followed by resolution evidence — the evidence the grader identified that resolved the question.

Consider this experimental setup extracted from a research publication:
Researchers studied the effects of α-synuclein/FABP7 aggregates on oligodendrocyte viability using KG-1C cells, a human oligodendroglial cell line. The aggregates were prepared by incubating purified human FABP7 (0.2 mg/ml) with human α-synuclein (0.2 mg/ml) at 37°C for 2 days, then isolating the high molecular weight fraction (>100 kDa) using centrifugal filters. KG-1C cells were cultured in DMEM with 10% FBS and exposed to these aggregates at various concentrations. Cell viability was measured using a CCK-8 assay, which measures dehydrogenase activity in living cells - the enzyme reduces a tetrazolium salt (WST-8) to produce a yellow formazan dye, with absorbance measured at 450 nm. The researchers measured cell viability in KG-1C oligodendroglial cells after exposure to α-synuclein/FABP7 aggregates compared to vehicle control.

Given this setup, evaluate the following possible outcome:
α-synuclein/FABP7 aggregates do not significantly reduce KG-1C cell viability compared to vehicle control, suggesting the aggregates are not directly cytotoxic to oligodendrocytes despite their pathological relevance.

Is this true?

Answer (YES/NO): NO